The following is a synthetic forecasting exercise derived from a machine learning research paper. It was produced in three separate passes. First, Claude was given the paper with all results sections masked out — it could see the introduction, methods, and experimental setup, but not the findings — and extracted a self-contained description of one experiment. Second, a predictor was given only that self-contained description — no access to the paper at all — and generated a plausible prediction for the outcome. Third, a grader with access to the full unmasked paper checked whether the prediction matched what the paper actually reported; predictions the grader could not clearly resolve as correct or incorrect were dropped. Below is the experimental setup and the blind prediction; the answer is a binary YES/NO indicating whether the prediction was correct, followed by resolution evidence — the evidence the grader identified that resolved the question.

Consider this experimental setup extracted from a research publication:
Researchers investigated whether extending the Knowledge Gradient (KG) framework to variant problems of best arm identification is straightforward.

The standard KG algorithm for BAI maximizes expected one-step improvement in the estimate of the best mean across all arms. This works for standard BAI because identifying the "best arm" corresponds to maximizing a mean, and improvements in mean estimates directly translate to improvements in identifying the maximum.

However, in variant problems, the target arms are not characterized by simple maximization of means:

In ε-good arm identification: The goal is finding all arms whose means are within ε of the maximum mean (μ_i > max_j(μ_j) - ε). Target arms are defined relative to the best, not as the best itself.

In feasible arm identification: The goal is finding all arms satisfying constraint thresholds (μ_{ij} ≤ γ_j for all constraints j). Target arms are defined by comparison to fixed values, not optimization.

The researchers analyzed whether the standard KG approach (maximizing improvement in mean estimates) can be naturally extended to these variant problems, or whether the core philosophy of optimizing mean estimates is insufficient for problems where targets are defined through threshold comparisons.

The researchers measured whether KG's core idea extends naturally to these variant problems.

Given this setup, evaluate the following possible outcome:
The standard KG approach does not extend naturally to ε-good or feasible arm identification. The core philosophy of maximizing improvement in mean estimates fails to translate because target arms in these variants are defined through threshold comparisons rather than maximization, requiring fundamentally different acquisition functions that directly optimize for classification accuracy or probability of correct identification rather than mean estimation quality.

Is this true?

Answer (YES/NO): YES